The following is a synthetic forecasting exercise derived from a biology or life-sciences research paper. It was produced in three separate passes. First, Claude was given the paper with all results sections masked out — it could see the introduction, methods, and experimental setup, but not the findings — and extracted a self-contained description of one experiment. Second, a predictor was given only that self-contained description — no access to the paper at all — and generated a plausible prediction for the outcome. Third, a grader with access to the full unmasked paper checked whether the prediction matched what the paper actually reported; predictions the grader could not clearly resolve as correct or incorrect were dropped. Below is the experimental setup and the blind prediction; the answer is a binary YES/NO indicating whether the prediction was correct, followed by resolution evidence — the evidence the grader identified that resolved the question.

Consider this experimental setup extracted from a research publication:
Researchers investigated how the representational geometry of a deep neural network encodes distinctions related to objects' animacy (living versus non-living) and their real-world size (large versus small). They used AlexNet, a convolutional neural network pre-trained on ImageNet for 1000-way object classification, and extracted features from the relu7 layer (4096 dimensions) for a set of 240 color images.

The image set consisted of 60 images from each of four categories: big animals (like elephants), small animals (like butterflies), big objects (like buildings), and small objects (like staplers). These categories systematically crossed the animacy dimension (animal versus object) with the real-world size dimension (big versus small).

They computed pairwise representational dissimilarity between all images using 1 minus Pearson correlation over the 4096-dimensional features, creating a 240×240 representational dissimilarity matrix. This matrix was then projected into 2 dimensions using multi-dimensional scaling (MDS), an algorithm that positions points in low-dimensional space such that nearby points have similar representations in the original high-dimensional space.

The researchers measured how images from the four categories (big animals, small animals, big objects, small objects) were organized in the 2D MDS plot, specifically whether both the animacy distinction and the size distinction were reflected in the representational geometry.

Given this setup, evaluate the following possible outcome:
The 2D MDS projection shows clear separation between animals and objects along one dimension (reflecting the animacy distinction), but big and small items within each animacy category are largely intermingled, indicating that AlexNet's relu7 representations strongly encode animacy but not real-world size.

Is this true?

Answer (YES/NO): NO